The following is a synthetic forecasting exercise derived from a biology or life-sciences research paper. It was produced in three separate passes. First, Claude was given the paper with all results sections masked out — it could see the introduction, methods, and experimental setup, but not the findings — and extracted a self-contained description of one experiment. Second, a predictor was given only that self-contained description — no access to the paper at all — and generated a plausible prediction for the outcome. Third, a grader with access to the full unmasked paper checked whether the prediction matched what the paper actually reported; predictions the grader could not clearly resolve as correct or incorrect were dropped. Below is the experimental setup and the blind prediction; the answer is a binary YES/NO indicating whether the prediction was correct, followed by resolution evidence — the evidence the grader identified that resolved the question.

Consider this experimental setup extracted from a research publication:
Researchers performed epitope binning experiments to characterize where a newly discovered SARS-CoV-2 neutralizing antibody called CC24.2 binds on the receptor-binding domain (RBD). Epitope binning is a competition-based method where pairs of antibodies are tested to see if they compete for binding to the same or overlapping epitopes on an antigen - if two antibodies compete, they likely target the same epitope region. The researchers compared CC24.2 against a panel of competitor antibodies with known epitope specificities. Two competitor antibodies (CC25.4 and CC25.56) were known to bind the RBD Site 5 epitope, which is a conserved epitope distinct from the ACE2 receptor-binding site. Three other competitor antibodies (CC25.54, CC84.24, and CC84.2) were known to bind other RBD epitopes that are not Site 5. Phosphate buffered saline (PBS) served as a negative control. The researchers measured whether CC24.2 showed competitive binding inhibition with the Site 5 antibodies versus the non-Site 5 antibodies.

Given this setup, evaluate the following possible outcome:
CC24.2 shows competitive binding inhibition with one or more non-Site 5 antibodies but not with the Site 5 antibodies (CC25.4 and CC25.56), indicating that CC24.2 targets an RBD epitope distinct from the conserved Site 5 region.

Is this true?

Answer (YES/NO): NO